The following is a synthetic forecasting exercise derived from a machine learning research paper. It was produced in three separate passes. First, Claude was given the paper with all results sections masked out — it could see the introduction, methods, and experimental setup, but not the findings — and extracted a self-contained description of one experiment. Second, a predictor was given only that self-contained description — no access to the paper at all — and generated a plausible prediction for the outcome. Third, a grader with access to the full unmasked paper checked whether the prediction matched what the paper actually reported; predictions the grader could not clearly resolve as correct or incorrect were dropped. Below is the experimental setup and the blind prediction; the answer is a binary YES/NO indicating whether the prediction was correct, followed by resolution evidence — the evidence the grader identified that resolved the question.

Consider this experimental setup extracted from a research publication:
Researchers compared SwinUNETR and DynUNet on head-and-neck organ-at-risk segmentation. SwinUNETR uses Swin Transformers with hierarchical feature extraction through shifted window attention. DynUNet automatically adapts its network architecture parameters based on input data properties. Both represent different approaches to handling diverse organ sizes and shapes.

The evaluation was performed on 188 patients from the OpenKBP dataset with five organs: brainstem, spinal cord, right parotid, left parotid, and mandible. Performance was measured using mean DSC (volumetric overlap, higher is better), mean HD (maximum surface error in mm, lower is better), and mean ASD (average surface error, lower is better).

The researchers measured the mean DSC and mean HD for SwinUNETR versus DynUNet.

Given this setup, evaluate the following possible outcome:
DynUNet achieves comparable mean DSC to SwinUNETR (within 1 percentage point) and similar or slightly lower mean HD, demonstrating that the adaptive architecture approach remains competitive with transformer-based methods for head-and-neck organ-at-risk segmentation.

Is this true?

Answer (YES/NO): YES